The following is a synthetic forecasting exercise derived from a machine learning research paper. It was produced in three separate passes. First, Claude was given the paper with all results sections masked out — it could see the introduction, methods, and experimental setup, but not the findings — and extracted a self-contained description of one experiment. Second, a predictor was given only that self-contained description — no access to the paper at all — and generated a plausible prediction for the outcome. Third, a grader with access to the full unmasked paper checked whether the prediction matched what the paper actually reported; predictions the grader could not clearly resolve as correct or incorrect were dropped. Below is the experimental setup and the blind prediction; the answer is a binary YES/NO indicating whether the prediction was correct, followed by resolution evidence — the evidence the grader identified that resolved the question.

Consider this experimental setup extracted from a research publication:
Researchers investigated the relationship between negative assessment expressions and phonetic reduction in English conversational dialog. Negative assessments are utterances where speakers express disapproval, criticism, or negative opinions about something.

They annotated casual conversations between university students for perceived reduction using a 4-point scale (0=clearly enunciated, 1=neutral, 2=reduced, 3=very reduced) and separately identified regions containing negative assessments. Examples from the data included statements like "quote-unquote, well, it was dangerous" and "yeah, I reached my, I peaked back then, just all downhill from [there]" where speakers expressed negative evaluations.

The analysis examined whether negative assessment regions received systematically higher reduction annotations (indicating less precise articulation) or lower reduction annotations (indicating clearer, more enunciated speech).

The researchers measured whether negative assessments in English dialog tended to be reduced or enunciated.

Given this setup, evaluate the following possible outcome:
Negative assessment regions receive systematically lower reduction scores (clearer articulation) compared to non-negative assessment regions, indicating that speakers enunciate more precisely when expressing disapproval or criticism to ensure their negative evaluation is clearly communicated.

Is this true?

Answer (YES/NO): YES